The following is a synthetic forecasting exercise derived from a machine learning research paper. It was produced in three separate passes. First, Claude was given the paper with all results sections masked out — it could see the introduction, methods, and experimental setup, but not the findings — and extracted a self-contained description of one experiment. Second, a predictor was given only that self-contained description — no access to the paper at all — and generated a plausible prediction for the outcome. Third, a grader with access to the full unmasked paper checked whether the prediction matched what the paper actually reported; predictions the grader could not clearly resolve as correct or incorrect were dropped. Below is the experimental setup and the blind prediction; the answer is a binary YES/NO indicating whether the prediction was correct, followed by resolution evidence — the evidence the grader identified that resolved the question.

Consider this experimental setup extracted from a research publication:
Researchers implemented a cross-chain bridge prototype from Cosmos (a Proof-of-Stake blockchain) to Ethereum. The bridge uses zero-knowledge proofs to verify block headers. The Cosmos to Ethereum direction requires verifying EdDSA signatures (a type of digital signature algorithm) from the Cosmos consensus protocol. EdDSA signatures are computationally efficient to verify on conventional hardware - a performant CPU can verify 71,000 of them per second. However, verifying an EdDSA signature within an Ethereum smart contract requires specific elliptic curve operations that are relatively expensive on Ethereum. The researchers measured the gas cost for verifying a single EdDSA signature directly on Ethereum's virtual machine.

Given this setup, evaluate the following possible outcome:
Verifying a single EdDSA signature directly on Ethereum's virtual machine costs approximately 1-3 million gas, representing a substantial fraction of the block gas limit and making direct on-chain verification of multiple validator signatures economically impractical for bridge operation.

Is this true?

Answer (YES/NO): NO